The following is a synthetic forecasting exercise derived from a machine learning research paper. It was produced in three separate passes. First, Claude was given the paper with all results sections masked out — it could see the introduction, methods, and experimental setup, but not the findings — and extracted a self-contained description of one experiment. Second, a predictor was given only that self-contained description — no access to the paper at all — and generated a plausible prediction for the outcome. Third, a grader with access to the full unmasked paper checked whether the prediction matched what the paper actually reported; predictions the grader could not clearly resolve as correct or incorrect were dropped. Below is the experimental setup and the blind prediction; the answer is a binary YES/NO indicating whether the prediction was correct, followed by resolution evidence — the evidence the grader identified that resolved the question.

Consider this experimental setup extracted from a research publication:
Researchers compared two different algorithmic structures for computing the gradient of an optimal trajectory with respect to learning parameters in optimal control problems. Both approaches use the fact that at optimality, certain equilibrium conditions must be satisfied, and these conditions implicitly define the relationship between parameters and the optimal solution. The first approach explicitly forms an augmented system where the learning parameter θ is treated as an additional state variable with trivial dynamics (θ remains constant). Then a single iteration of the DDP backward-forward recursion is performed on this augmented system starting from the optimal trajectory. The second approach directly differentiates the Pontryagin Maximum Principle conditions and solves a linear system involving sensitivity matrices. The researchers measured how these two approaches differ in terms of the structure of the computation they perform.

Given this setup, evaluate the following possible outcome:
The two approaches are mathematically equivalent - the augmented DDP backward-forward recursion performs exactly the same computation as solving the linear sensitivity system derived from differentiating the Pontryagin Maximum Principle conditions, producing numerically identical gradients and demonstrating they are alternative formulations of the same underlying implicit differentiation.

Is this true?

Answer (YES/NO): YES